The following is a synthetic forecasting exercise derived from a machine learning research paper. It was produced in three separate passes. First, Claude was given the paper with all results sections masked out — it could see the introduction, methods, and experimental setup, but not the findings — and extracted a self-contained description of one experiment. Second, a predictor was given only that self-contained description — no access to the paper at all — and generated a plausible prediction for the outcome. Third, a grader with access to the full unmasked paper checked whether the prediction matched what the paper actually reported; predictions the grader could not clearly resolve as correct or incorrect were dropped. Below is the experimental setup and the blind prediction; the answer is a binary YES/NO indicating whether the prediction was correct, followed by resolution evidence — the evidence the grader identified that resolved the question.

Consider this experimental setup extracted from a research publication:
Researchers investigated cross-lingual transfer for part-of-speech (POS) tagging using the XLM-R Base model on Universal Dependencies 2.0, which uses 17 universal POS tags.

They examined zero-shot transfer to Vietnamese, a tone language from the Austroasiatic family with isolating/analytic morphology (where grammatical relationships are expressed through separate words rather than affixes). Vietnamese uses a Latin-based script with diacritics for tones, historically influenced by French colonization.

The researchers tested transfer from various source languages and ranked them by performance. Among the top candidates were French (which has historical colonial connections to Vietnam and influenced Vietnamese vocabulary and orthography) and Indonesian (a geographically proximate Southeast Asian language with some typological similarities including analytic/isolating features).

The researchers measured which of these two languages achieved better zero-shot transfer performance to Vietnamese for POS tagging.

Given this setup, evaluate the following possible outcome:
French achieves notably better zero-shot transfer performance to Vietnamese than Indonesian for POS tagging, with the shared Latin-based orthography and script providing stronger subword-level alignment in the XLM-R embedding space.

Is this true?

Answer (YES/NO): NO